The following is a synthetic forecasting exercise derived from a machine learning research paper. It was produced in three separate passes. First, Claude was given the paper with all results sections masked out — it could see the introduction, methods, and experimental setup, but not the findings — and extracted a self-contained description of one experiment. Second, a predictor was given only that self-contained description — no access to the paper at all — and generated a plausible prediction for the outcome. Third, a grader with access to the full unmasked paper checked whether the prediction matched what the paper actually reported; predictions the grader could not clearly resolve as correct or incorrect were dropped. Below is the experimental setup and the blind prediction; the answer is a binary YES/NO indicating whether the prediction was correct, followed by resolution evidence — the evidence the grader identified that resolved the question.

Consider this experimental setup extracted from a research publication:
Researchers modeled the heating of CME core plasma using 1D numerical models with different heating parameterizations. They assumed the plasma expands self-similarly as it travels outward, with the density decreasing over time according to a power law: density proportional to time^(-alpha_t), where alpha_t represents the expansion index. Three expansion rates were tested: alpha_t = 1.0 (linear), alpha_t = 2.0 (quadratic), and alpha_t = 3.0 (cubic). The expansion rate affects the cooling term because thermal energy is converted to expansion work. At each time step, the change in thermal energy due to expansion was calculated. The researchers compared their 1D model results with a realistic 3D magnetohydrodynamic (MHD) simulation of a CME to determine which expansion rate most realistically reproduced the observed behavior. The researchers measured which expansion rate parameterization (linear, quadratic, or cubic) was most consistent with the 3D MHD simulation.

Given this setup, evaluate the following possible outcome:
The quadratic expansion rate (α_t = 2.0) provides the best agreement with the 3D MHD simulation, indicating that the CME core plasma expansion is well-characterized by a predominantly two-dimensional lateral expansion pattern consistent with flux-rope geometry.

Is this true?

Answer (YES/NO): YES